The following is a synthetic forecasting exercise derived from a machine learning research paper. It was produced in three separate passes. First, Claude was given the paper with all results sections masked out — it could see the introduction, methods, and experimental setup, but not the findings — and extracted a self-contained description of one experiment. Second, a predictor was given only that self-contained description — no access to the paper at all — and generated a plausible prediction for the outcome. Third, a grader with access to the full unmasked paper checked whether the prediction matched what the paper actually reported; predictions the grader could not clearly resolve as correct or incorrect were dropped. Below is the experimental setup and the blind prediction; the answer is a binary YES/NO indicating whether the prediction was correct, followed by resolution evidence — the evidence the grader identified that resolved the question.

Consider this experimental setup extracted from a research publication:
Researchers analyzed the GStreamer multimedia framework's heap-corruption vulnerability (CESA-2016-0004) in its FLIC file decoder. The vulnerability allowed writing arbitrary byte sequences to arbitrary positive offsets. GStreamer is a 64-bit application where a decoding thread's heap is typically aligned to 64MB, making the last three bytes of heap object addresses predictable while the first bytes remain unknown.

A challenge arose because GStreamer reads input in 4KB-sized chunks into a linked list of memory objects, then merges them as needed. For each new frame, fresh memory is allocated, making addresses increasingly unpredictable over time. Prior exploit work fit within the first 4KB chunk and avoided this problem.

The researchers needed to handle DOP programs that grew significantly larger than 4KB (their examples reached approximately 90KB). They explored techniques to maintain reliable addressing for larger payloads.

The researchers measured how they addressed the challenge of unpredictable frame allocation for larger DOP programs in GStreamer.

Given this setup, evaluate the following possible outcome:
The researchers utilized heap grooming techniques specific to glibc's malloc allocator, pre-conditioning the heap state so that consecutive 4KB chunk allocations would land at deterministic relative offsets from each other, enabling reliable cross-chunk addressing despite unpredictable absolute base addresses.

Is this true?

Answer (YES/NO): NO